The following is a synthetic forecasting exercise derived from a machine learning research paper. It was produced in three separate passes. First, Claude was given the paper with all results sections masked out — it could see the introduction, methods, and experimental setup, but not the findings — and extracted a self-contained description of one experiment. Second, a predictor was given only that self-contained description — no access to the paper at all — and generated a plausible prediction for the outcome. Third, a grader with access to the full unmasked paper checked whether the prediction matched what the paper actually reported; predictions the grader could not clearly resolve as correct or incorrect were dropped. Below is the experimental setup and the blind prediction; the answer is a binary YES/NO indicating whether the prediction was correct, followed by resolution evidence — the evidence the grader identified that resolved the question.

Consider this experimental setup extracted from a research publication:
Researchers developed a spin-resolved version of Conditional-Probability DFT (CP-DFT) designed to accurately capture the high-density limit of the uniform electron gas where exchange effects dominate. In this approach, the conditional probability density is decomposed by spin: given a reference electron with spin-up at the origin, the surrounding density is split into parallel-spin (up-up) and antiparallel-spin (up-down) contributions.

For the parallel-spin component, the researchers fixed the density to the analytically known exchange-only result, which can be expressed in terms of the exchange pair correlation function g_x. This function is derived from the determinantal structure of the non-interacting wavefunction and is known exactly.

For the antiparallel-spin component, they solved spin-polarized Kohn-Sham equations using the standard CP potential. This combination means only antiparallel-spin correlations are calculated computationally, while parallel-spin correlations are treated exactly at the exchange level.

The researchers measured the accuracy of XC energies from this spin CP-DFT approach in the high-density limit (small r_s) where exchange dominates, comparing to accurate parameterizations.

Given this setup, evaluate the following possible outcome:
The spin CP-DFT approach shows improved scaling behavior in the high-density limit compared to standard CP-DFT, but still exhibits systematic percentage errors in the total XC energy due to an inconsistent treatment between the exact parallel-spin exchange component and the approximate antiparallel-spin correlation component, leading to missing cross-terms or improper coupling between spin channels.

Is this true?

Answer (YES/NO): NO